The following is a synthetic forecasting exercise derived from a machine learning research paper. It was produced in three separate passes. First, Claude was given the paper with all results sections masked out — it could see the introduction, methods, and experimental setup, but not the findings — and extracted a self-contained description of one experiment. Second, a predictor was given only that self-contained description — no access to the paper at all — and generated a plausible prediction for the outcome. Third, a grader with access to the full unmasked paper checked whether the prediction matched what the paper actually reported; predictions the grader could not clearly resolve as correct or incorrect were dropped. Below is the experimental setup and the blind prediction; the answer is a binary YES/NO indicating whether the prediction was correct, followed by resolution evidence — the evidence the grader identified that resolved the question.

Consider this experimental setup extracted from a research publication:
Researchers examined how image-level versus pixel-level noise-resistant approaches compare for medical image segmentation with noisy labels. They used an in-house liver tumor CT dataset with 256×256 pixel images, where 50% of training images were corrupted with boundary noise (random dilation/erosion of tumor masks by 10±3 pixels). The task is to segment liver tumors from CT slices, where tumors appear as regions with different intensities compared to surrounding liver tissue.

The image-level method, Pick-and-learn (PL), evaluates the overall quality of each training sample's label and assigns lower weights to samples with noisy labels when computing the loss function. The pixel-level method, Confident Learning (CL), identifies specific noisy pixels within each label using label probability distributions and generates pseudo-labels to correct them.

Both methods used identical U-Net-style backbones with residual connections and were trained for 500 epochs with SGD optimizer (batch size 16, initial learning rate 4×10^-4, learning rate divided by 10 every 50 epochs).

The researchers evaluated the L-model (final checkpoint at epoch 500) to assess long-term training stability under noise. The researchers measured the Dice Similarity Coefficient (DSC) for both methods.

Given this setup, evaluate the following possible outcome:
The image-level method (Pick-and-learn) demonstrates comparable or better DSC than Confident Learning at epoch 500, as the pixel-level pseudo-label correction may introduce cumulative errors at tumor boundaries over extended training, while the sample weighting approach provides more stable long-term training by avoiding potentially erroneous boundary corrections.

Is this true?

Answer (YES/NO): YES